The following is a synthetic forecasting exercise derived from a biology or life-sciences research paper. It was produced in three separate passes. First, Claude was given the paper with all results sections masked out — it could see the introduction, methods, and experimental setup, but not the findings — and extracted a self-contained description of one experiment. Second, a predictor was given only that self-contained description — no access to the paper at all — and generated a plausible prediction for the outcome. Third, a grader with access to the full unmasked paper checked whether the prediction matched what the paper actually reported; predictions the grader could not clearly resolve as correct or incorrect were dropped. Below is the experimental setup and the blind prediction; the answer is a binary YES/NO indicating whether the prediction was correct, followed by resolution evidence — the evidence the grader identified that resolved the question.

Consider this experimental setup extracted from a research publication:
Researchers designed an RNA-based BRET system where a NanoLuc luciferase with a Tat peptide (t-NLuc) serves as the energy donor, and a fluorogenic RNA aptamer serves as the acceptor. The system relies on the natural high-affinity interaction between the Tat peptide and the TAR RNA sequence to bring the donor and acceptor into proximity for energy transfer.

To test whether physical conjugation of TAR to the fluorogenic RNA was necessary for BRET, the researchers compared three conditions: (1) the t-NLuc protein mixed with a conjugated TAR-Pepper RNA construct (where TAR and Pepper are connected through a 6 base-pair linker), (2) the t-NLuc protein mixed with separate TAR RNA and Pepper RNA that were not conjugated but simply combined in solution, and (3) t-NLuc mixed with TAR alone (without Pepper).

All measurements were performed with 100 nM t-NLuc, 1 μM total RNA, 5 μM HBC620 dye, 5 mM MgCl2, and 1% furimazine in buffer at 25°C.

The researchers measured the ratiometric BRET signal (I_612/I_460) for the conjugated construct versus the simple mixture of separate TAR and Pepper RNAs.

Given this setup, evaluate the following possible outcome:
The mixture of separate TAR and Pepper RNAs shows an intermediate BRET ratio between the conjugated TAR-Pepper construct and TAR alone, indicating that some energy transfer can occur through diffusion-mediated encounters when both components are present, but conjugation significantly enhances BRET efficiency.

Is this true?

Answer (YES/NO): NO